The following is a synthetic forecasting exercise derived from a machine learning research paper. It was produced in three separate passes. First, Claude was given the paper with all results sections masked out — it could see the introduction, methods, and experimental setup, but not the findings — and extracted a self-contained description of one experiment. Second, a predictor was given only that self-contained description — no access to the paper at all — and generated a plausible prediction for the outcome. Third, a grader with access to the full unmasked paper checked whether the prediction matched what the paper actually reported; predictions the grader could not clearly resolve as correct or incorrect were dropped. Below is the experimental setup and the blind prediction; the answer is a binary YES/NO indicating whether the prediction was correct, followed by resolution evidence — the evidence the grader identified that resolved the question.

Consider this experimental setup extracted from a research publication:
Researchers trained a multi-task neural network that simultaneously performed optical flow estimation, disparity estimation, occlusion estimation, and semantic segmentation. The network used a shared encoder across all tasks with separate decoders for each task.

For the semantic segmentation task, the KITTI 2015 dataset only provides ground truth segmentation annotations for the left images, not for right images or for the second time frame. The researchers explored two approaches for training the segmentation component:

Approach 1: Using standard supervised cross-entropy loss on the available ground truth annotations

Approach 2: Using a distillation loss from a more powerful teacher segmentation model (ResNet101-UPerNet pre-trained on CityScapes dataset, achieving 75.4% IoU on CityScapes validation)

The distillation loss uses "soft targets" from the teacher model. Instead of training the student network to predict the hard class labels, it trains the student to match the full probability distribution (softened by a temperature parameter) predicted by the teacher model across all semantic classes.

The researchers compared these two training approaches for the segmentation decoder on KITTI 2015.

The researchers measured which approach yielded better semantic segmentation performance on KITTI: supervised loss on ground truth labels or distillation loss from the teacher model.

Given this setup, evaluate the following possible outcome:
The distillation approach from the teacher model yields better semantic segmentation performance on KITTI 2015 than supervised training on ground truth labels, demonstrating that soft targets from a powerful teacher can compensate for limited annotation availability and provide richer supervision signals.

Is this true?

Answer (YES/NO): YES